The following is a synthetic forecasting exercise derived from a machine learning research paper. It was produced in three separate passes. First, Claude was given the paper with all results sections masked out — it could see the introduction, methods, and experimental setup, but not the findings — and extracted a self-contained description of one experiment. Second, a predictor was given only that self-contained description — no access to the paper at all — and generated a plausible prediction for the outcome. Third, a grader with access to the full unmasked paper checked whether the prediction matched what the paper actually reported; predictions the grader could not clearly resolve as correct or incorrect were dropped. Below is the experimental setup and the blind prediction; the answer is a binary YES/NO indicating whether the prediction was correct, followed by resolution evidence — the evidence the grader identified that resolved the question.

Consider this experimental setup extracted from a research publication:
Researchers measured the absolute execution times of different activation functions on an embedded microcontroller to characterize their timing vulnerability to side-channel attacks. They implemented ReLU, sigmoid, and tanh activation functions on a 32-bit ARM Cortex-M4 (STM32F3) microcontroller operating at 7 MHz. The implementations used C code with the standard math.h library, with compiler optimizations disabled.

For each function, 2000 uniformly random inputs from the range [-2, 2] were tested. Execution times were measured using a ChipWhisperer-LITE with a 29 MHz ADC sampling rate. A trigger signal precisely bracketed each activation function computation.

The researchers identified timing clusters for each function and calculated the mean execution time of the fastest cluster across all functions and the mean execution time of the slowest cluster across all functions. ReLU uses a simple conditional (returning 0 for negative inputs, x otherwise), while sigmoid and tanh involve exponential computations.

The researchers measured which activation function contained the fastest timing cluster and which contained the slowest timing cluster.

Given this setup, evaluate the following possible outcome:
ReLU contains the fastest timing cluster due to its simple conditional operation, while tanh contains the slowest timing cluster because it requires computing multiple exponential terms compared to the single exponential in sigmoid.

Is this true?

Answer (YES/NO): YES